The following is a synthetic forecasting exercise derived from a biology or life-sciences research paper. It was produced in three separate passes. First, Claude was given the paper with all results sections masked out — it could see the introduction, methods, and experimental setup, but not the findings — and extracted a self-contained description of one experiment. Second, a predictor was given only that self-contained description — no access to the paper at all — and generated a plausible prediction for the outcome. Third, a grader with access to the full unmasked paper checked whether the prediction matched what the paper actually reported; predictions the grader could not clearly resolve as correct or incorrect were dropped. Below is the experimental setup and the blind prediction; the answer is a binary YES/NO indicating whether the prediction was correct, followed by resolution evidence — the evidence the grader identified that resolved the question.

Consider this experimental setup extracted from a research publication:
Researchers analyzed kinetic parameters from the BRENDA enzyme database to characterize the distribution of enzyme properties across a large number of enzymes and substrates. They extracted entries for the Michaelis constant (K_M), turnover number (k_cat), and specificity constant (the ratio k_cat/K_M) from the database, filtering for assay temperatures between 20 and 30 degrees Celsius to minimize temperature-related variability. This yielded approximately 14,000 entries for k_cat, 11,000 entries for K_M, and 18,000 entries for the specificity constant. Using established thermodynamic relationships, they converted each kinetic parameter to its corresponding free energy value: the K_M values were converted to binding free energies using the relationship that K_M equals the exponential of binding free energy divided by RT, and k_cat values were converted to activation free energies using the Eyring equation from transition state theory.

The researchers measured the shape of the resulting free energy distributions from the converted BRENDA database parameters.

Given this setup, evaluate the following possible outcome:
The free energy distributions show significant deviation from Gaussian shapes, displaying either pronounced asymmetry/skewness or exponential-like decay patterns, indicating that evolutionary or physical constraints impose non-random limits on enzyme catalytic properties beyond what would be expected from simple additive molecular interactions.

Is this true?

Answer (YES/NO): NO